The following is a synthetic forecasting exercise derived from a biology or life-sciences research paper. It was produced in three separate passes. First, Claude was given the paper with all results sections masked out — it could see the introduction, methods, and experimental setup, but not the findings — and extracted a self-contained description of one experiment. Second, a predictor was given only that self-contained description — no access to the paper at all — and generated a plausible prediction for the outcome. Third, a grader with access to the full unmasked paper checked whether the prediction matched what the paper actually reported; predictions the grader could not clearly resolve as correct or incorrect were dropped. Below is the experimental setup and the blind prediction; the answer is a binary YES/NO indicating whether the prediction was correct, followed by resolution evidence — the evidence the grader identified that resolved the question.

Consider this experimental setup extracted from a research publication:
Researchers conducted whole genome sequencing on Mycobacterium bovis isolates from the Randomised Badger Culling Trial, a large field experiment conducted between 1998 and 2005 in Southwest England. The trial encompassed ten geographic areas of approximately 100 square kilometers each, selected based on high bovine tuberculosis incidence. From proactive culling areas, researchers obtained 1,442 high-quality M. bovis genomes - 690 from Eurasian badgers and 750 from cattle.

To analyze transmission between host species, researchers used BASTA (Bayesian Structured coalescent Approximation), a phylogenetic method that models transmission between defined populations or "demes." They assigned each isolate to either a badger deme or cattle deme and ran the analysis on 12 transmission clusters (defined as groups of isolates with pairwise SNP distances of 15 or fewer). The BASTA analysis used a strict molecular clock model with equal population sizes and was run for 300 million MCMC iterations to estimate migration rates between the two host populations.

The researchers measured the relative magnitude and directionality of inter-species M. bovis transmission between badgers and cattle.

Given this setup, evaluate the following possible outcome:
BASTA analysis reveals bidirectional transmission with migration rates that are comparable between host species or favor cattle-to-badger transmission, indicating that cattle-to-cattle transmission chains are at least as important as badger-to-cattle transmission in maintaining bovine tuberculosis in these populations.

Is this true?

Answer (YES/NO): NO